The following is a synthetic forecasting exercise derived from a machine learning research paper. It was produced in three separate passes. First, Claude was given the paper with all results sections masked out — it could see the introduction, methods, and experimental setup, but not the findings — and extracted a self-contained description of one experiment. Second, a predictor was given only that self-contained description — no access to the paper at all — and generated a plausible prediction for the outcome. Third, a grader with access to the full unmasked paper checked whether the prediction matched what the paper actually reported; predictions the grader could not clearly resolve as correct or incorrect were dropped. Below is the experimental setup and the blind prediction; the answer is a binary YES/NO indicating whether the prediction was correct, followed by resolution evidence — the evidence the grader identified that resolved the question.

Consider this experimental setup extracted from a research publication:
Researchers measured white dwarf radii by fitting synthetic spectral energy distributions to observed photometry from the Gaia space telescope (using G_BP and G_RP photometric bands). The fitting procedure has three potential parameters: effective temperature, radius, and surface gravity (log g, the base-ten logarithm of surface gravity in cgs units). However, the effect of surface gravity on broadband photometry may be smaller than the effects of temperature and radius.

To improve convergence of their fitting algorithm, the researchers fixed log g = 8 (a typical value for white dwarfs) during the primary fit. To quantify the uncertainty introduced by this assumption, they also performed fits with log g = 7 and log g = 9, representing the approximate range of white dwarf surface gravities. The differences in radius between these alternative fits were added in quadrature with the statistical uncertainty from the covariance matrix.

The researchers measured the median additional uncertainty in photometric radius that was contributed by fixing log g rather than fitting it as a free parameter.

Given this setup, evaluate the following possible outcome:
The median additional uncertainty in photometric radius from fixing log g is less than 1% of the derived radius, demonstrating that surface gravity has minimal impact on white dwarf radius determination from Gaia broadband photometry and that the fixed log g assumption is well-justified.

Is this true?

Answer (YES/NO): YES